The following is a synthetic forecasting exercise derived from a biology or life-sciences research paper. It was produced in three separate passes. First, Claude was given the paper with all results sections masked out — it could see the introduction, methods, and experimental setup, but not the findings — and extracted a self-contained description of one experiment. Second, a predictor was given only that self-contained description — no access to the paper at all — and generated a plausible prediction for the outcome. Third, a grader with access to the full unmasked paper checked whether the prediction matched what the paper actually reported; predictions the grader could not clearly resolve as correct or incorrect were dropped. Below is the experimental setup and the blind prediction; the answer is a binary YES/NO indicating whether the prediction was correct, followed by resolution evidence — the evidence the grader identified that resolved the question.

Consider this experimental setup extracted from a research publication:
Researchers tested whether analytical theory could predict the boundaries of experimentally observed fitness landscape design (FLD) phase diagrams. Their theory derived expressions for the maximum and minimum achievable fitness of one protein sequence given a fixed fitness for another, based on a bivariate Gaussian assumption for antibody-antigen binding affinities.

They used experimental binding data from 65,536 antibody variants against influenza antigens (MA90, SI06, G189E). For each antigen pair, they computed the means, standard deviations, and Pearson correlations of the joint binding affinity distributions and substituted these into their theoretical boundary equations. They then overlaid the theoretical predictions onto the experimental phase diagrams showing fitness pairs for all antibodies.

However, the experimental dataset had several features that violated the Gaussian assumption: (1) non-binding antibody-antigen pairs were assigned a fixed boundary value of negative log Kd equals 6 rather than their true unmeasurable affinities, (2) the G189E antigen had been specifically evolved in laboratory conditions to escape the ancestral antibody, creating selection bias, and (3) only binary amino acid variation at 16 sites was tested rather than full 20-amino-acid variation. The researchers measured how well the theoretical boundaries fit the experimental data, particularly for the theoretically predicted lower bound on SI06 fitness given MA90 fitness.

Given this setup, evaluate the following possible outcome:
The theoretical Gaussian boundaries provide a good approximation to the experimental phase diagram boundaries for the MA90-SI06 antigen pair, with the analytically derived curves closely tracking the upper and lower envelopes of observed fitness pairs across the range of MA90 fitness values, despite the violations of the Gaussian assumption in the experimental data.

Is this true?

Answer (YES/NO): NO